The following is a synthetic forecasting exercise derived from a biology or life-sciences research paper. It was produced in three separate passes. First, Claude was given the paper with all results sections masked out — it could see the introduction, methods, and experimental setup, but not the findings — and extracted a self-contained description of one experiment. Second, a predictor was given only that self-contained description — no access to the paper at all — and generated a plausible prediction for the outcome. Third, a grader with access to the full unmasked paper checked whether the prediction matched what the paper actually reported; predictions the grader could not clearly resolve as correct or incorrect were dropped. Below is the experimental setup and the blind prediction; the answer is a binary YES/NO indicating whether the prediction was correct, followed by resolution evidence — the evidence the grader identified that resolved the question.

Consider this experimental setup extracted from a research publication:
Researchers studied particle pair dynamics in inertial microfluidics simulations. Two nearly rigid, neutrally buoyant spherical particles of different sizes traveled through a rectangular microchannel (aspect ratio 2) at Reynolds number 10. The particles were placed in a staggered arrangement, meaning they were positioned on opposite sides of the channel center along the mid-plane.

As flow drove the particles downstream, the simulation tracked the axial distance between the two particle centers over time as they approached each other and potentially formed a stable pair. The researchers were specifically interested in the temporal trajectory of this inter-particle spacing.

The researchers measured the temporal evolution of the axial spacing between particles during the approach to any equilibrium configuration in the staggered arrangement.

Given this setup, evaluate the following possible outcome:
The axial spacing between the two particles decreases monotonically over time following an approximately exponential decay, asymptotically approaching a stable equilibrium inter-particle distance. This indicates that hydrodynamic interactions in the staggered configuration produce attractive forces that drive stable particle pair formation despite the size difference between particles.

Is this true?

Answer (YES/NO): NO